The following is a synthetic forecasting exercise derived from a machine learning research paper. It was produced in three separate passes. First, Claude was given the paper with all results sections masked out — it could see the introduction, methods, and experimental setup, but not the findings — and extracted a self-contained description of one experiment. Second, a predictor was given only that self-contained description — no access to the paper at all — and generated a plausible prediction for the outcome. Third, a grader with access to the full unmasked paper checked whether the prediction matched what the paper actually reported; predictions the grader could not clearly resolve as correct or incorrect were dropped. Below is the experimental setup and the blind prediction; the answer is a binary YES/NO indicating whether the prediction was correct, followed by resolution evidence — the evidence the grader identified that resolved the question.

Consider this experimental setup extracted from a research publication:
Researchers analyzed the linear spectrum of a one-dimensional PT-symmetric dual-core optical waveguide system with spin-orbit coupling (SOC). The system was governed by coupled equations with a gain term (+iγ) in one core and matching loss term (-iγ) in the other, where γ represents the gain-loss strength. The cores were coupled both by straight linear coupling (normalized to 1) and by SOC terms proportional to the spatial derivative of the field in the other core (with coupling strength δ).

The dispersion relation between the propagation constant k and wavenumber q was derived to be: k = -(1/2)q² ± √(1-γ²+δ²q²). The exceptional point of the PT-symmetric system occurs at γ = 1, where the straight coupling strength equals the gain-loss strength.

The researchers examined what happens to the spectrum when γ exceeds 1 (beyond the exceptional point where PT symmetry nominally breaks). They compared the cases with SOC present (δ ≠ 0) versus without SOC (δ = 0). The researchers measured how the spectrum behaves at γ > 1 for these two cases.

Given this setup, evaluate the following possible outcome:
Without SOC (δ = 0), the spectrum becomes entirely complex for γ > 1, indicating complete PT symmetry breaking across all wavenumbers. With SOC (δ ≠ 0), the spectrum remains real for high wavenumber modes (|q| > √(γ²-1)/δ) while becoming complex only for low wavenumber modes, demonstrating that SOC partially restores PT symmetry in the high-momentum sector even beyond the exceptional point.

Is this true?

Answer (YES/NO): YES